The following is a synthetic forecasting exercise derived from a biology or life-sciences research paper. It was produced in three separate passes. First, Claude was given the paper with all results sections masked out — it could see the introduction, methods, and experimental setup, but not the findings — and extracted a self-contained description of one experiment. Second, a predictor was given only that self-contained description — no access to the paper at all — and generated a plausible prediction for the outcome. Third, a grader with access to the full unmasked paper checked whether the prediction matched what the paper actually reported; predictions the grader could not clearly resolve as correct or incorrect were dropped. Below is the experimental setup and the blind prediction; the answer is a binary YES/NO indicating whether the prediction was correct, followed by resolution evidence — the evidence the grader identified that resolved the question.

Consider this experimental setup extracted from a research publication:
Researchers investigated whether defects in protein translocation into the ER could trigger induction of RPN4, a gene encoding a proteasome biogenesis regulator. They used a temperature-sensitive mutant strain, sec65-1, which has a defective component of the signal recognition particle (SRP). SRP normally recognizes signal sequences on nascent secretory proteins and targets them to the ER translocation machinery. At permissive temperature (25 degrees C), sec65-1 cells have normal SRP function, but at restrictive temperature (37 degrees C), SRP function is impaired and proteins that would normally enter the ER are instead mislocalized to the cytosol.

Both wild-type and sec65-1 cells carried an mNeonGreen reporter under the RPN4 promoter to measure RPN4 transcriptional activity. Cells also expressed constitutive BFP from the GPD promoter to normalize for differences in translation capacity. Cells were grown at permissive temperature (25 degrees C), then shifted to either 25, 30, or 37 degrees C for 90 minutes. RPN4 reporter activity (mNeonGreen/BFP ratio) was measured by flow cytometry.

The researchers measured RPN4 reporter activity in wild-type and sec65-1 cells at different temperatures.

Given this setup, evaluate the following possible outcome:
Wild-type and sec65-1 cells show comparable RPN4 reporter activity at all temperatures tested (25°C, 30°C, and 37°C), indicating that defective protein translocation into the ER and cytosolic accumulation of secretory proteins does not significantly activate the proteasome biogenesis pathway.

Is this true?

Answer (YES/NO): NO